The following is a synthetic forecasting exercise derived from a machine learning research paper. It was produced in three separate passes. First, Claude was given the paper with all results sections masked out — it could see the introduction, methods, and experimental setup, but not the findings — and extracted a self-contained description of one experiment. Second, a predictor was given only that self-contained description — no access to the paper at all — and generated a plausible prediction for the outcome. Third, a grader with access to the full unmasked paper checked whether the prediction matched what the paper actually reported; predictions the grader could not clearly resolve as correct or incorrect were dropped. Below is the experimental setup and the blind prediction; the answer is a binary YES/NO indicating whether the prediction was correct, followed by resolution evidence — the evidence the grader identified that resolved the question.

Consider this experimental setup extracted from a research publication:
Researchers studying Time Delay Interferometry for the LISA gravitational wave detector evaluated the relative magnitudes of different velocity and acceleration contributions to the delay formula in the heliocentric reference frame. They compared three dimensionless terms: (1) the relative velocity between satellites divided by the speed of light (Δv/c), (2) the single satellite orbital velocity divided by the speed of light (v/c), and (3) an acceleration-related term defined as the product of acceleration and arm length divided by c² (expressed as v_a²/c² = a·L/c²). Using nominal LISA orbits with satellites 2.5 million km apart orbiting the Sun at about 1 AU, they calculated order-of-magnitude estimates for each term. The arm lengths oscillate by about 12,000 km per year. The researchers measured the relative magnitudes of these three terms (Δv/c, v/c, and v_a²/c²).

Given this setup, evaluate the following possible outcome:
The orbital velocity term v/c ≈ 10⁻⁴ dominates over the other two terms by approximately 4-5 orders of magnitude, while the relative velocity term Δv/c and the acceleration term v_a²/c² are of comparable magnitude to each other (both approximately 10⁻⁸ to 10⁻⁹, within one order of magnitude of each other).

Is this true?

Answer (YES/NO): NO